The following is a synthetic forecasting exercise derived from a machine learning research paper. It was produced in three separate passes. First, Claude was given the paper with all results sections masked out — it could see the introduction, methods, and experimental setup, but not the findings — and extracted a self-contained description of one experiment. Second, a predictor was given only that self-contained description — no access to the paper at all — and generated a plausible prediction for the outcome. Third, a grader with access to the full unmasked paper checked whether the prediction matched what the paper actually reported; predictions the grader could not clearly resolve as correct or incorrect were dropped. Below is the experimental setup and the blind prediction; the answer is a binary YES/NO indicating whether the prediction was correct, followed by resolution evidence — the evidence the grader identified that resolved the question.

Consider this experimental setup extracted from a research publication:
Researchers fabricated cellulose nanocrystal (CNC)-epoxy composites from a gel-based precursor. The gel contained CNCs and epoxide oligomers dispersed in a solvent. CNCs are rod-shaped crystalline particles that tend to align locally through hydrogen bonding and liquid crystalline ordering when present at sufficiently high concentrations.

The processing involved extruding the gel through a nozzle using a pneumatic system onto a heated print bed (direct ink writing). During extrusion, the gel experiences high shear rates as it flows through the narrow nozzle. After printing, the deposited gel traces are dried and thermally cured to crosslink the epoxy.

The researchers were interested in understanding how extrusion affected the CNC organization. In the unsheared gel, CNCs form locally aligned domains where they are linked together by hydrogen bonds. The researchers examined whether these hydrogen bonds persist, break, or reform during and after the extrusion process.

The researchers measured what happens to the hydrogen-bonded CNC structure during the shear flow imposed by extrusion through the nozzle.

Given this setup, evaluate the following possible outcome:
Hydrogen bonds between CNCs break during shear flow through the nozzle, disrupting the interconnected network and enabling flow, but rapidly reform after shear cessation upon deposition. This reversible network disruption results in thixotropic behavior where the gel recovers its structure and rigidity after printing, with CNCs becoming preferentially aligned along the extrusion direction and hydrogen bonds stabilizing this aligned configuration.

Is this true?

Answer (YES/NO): NO